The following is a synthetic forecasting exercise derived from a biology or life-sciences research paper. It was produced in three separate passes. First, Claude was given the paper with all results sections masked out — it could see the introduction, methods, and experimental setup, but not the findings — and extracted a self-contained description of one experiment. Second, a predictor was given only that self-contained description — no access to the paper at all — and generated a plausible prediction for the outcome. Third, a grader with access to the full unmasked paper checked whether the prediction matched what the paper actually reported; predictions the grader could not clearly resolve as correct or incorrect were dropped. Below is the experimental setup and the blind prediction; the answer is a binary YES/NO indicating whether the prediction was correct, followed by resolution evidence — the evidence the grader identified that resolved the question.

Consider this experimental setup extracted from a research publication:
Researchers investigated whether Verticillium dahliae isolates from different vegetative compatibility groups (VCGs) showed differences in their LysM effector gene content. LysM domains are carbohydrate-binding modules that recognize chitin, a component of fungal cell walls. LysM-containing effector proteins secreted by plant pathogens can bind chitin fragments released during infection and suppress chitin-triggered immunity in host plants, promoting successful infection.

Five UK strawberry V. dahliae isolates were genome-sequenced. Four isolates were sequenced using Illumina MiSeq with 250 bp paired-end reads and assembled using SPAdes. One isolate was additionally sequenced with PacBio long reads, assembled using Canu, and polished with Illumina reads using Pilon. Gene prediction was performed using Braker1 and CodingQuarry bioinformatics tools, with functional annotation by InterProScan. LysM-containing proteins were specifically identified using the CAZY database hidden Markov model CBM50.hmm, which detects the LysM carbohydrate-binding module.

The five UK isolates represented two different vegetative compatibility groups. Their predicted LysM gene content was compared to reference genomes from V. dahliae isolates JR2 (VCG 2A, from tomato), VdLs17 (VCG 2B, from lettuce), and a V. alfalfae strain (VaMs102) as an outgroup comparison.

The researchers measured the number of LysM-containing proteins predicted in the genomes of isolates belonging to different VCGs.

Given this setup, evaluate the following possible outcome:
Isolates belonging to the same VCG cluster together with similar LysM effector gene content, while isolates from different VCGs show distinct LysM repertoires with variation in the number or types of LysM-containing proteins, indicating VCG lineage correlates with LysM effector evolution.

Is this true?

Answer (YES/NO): NO